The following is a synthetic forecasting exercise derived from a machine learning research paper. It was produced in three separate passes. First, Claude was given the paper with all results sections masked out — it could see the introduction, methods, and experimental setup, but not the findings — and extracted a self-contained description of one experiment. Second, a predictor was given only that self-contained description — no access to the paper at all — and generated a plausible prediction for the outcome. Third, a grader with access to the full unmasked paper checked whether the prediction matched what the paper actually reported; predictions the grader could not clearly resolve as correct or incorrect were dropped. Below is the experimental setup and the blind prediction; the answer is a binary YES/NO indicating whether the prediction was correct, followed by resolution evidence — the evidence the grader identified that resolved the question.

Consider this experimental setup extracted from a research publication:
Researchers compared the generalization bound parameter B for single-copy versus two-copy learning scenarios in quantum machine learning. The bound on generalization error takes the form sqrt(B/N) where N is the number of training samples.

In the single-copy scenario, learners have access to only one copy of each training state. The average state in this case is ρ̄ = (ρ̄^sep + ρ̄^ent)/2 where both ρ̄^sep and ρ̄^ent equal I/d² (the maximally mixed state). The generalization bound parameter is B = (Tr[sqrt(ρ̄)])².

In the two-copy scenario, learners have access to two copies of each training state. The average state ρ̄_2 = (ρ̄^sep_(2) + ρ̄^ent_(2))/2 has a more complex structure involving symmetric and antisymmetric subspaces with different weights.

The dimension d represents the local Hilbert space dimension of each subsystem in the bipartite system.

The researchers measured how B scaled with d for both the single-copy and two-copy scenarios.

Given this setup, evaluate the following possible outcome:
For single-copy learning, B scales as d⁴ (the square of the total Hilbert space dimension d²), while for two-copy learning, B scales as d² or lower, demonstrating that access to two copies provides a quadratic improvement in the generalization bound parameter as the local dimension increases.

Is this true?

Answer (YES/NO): NO